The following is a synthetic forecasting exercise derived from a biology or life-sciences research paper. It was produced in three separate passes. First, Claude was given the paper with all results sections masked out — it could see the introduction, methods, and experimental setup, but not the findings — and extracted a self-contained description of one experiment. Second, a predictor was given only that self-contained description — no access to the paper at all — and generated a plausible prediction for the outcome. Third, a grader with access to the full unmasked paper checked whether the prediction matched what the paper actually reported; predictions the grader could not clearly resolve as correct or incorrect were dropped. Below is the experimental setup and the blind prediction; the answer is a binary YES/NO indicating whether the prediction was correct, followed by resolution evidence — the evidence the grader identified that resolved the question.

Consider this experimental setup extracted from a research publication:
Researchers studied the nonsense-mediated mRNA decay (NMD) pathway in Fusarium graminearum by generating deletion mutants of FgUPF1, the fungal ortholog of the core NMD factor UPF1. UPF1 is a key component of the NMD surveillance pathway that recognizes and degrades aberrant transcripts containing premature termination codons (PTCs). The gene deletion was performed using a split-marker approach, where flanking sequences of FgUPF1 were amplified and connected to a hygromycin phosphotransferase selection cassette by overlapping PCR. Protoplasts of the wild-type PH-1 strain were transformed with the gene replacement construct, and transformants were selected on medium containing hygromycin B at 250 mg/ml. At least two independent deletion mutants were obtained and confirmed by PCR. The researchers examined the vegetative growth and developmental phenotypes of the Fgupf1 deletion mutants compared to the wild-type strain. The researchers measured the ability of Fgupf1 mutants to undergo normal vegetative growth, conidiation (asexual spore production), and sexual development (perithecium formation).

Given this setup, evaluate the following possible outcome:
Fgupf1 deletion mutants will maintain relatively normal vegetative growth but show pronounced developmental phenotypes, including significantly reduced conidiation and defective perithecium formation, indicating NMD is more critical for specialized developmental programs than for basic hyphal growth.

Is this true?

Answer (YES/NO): NO